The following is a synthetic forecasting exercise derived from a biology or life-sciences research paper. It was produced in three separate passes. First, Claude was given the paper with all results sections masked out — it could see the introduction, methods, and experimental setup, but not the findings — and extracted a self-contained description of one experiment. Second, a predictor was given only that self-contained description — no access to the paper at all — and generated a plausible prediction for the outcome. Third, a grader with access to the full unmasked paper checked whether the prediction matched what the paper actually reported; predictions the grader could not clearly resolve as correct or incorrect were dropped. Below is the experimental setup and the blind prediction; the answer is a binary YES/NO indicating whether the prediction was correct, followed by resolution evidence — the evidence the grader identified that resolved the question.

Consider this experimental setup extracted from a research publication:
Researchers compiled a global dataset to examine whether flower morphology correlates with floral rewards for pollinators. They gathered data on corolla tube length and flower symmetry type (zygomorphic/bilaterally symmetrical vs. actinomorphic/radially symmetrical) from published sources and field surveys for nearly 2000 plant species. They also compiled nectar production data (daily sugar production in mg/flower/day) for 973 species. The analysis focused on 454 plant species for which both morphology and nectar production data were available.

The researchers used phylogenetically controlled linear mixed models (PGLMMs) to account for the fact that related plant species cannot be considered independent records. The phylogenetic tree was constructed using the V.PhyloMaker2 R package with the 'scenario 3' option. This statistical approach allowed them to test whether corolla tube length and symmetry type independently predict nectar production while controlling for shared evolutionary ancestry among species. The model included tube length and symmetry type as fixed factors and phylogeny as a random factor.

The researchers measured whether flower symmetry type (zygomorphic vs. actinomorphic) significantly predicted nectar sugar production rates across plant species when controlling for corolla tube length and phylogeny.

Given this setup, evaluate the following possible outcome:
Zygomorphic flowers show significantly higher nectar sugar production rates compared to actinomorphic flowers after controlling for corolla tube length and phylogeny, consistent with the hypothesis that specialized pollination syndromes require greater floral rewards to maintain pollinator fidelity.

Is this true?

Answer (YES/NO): YES